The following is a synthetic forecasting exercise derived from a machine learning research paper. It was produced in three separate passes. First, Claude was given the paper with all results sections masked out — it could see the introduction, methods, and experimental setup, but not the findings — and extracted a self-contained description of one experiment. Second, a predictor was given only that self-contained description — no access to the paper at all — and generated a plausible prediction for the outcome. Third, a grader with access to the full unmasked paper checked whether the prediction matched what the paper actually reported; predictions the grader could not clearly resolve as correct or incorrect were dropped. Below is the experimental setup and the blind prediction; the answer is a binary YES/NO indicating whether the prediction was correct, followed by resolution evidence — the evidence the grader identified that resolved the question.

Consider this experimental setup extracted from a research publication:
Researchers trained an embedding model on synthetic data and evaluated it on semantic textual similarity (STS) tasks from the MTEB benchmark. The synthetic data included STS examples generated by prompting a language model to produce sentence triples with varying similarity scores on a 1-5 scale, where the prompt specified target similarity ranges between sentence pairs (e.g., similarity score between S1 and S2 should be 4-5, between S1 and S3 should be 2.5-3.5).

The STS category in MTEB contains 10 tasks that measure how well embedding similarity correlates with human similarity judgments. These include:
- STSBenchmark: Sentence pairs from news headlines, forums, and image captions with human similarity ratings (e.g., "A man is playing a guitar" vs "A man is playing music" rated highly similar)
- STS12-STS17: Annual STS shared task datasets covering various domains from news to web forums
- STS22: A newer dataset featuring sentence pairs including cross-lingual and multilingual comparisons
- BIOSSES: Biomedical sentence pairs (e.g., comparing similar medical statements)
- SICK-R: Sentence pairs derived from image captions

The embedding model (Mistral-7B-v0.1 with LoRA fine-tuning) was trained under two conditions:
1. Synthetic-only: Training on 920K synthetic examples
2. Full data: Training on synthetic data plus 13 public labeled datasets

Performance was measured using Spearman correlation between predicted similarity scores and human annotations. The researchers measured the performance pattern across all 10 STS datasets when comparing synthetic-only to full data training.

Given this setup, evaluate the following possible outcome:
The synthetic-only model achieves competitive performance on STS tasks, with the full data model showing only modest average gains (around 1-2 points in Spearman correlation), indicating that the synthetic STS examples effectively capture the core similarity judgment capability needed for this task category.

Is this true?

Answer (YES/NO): NO